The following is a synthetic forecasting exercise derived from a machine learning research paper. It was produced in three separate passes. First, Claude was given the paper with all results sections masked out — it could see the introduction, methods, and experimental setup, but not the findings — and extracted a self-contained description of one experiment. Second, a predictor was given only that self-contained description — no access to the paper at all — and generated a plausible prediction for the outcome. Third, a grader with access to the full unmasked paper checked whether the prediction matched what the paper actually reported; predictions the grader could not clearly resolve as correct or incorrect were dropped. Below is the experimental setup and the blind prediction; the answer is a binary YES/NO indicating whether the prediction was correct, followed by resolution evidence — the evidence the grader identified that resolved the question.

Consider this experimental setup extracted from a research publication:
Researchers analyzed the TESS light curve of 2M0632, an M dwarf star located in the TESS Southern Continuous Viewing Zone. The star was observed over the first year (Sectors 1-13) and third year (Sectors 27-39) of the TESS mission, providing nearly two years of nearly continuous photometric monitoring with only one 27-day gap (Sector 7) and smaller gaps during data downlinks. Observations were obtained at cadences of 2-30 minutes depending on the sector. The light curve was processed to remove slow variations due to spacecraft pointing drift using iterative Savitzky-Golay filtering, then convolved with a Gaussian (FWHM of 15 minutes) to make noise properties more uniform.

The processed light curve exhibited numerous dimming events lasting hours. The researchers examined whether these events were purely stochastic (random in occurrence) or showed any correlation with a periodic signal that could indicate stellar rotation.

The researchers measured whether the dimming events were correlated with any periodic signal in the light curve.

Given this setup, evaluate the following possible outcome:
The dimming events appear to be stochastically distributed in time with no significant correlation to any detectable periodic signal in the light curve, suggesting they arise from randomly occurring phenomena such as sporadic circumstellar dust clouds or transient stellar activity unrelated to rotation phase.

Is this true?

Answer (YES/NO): NO